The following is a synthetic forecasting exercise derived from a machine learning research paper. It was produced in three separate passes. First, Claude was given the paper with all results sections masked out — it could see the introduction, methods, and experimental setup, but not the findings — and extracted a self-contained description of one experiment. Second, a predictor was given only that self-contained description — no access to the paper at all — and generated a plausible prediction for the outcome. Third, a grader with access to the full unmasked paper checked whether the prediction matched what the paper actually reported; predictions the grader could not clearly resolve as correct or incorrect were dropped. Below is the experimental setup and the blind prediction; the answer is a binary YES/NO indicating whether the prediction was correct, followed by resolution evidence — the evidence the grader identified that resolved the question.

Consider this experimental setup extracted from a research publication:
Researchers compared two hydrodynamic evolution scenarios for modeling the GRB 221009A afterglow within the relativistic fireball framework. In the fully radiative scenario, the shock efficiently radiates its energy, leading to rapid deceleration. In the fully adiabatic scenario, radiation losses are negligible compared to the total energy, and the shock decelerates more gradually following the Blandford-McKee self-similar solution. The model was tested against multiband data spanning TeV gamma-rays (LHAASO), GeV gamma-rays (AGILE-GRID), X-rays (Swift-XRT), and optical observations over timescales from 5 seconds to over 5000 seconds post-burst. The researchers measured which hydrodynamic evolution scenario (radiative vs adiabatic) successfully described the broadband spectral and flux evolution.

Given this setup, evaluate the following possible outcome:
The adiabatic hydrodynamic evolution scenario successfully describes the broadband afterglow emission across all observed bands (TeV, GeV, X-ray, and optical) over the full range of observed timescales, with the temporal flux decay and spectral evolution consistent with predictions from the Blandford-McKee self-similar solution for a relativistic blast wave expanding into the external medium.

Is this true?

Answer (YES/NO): YES